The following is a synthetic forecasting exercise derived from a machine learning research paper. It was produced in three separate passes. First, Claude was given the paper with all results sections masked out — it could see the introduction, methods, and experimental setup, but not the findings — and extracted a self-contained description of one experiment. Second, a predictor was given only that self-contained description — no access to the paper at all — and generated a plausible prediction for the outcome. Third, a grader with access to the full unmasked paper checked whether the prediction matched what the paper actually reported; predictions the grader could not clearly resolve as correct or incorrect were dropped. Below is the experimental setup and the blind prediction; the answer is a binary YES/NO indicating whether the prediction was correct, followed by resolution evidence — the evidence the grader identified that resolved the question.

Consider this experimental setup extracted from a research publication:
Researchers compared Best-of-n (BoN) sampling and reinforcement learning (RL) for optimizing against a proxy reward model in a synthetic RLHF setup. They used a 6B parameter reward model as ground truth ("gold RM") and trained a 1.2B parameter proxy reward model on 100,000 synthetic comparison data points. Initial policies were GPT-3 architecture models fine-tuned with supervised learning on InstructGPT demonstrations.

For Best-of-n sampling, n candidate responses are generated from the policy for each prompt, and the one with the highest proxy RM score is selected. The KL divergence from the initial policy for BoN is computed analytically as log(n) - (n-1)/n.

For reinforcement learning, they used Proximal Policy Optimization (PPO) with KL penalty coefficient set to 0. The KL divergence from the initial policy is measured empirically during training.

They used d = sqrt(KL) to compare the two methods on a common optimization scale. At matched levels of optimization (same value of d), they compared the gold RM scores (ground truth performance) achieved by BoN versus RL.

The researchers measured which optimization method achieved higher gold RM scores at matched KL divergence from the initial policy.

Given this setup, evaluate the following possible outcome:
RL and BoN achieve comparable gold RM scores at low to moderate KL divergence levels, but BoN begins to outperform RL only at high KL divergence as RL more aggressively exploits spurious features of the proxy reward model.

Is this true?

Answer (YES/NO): NO